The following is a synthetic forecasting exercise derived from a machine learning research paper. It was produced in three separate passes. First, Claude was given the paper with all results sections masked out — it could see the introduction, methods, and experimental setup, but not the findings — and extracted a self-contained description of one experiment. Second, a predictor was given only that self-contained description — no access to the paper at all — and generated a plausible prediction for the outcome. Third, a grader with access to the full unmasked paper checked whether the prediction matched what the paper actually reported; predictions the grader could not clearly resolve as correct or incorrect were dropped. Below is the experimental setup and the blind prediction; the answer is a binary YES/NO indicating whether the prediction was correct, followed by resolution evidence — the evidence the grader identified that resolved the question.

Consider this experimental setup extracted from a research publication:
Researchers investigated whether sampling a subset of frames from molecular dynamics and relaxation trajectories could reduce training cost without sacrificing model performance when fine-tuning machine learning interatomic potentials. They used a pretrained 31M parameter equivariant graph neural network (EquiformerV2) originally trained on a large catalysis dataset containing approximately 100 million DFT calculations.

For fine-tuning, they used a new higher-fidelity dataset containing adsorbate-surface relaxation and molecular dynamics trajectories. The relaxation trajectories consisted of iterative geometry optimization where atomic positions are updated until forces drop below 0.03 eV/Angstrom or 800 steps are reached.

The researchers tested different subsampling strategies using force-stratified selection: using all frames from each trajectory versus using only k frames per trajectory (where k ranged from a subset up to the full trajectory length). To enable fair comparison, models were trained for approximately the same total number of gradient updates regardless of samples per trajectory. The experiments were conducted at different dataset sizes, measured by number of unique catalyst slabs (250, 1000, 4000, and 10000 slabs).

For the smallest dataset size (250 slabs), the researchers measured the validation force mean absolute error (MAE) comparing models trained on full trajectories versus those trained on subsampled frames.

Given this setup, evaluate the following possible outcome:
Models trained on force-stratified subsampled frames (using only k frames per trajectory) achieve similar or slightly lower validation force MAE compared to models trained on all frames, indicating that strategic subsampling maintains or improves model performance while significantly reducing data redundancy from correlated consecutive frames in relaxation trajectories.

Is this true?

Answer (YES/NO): YES